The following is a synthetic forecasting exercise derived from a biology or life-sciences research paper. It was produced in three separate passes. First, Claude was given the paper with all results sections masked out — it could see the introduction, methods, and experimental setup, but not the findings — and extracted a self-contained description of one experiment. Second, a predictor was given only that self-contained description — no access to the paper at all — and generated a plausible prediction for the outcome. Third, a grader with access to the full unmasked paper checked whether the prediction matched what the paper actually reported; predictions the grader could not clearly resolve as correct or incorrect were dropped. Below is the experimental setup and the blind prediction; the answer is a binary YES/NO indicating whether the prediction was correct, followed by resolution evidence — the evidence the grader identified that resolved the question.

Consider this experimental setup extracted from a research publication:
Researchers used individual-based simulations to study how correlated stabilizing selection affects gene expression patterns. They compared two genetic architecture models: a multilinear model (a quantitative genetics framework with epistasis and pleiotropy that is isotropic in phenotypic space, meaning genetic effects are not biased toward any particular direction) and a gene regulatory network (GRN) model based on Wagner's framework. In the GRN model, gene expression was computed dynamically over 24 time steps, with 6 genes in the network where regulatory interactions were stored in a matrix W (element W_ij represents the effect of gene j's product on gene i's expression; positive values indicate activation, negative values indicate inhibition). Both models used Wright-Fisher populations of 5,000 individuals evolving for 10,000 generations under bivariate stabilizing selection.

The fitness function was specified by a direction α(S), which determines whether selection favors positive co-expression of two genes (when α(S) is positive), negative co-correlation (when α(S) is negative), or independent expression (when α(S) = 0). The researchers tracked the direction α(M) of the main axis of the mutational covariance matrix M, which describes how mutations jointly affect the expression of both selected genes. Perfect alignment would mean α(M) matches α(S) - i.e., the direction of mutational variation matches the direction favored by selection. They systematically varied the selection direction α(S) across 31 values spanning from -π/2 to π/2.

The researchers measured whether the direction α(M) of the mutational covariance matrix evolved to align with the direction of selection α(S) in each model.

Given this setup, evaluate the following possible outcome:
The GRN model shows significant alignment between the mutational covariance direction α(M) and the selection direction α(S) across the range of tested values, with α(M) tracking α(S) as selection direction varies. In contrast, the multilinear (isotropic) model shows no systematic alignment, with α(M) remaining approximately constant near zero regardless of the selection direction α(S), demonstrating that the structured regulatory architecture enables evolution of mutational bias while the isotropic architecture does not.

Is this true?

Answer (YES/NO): NO